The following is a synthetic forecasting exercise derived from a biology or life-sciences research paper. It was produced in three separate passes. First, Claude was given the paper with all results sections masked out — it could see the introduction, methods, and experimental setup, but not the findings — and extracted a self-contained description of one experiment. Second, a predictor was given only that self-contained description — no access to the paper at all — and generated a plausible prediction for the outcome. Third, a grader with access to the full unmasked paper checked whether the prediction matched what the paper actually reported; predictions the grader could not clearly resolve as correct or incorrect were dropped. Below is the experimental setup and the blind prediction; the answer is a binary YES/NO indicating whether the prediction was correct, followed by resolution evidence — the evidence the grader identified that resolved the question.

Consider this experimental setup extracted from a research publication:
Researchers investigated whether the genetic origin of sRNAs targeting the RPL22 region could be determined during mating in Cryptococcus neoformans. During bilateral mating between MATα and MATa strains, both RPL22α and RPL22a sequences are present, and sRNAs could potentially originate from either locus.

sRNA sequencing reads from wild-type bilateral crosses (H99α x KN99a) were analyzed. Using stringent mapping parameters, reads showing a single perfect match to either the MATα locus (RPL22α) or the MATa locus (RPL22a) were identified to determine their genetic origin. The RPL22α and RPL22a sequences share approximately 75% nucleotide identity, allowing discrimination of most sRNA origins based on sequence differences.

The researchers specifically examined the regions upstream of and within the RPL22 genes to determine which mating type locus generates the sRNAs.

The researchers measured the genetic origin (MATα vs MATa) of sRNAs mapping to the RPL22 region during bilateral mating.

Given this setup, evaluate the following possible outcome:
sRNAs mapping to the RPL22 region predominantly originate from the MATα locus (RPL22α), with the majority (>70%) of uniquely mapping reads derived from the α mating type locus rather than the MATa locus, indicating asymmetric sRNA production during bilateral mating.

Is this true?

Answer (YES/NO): NO